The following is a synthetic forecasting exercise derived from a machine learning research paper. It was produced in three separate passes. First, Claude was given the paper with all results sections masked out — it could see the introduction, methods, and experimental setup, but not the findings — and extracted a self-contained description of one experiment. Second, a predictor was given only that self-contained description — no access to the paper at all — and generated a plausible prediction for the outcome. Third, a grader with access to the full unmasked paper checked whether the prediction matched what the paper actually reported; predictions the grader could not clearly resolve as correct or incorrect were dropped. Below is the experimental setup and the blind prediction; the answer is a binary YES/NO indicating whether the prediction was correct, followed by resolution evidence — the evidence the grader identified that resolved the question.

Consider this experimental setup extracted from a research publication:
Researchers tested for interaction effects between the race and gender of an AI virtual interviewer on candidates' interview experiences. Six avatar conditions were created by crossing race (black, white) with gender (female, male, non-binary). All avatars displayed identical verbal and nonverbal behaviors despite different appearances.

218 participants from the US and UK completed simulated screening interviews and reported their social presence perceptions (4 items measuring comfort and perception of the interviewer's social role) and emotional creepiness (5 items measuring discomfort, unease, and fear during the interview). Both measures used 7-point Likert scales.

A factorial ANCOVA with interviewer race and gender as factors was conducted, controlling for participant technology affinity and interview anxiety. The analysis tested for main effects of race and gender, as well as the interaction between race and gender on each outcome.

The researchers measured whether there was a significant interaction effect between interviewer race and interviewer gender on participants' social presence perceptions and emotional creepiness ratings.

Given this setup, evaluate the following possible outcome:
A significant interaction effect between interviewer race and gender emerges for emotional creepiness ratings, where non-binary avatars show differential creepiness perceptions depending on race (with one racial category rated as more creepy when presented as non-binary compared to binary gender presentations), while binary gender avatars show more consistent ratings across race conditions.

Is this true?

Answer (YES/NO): NO